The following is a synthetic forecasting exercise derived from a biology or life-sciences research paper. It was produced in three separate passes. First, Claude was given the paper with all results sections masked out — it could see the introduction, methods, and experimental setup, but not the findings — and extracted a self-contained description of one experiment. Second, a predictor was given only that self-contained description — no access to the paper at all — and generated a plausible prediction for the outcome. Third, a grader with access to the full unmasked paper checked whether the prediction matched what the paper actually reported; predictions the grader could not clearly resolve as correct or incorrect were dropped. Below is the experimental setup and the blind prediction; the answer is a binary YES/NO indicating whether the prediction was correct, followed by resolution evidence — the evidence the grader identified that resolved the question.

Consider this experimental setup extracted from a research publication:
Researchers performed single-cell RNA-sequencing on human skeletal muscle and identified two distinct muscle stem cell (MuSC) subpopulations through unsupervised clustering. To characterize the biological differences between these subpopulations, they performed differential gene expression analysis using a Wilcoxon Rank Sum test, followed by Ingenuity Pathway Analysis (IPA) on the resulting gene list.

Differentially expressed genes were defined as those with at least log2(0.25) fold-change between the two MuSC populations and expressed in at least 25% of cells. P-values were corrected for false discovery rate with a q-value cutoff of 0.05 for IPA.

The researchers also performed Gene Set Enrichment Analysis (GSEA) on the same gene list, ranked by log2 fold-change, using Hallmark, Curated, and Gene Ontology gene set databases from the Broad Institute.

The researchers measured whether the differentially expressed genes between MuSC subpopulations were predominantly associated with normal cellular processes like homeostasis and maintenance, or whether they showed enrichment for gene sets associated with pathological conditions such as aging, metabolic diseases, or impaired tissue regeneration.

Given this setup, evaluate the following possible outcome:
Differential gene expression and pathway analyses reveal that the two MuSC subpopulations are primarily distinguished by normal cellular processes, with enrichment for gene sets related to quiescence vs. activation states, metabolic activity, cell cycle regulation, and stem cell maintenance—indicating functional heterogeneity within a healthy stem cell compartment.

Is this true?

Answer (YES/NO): NO